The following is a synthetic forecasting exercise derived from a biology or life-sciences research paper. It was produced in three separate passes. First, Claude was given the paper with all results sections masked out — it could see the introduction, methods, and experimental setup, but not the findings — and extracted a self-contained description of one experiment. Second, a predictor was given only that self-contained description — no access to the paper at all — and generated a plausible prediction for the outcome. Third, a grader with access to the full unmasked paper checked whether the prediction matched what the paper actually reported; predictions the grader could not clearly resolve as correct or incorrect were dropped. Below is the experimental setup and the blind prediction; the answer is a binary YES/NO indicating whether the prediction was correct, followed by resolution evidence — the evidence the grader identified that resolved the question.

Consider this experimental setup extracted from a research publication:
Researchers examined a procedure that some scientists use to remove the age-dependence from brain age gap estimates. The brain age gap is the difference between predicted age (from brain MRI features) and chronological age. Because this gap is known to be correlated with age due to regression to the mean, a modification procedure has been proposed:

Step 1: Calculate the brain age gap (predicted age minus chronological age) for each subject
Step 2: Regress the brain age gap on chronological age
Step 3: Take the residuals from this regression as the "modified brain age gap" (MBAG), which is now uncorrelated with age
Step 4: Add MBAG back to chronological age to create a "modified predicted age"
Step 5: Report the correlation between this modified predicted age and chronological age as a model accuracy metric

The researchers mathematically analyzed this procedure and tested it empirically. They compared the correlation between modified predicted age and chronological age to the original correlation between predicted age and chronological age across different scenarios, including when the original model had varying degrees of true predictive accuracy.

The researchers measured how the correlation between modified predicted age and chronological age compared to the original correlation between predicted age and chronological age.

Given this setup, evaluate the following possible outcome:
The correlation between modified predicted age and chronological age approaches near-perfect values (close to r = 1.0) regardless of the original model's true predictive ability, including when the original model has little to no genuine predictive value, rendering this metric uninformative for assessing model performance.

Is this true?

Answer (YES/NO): YES